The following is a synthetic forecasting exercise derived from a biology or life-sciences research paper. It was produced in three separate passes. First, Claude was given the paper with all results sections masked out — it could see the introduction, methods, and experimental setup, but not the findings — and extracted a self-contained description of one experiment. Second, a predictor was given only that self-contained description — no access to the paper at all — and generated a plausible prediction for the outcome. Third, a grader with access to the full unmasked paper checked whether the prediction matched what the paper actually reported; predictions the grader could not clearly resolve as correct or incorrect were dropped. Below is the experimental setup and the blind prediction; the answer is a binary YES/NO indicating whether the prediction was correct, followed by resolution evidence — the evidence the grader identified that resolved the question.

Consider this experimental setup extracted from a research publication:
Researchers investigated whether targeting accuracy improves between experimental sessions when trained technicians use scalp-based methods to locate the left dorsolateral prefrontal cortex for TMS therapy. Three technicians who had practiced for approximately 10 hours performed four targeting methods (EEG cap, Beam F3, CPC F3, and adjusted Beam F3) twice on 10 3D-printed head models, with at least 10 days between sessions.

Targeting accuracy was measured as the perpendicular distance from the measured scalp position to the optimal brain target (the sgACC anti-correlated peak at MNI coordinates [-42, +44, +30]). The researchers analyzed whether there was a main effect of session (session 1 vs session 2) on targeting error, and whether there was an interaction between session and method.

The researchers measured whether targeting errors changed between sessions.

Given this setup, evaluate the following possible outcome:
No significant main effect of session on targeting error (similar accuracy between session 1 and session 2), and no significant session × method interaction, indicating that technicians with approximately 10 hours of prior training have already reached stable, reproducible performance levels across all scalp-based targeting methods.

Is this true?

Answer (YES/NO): YES